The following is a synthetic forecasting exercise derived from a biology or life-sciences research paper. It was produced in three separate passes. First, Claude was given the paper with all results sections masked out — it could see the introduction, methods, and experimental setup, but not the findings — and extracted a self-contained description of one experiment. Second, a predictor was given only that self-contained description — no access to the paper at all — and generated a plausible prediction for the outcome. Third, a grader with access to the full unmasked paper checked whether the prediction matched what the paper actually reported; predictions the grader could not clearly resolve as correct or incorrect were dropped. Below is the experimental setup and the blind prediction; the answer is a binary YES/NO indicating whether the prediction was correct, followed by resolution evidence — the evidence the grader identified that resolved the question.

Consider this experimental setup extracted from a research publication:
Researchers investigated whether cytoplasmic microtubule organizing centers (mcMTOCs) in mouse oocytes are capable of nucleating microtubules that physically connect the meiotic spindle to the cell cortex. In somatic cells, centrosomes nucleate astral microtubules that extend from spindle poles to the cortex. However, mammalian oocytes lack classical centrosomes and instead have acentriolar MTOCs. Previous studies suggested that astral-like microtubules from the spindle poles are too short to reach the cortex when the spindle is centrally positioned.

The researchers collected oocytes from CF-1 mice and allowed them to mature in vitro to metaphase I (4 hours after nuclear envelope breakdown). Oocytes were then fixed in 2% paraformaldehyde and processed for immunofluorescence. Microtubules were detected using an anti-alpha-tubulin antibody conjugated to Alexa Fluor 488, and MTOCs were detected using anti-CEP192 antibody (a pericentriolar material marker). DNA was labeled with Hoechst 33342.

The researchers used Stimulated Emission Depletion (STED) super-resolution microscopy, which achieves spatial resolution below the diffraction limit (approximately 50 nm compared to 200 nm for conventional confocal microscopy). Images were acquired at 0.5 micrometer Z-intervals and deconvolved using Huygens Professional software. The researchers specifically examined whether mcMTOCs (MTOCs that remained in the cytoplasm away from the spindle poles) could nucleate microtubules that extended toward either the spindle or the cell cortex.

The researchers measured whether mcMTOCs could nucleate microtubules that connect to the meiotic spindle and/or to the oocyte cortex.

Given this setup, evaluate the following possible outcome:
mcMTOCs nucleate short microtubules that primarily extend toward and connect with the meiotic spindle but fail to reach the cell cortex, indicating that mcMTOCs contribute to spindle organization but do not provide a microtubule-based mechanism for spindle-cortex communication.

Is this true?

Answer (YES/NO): NO